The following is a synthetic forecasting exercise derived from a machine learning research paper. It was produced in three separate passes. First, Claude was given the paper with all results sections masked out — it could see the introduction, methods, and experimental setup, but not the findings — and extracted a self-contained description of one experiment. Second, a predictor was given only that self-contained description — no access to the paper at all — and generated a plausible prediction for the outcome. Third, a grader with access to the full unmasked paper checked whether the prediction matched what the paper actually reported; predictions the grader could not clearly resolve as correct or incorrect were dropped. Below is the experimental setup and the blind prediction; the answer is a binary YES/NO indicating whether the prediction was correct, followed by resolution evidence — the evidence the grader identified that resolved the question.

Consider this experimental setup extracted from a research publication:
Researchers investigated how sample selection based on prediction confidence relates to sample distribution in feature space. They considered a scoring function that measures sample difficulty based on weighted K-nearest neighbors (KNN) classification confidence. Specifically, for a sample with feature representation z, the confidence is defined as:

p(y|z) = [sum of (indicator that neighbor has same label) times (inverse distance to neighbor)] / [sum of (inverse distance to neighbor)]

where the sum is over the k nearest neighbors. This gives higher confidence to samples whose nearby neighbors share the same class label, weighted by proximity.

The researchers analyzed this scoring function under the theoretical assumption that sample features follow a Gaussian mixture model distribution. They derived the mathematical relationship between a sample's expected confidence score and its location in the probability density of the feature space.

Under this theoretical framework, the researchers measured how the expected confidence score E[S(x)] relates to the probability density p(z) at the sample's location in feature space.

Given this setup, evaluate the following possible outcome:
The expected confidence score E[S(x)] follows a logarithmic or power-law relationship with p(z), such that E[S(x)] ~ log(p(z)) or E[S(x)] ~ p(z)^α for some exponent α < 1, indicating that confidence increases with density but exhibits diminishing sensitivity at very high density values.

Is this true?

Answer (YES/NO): NO